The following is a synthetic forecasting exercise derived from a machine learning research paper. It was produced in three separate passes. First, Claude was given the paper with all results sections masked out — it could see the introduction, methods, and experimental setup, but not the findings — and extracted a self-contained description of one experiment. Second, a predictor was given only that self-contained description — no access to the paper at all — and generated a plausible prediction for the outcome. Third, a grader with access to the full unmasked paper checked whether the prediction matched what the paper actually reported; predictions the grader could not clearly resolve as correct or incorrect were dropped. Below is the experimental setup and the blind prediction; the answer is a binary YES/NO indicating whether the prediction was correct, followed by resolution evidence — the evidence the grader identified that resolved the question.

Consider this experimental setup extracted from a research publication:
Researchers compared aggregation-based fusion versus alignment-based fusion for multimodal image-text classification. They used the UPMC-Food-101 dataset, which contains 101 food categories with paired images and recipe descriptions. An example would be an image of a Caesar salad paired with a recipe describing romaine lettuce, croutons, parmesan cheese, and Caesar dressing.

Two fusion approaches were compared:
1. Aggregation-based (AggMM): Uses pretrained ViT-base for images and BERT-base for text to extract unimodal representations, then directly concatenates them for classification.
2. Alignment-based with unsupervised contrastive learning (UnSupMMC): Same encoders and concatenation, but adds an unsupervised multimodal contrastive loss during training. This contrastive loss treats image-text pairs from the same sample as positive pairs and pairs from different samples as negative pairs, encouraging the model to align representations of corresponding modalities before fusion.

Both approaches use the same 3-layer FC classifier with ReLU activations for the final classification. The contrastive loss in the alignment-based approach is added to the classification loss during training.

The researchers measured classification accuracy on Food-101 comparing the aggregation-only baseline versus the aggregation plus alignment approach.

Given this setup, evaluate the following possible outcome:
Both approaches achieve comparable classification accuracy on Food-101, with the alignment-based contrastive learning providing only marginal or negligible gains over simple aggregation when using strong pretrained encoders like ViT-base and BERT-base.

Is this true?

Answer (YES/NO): YES